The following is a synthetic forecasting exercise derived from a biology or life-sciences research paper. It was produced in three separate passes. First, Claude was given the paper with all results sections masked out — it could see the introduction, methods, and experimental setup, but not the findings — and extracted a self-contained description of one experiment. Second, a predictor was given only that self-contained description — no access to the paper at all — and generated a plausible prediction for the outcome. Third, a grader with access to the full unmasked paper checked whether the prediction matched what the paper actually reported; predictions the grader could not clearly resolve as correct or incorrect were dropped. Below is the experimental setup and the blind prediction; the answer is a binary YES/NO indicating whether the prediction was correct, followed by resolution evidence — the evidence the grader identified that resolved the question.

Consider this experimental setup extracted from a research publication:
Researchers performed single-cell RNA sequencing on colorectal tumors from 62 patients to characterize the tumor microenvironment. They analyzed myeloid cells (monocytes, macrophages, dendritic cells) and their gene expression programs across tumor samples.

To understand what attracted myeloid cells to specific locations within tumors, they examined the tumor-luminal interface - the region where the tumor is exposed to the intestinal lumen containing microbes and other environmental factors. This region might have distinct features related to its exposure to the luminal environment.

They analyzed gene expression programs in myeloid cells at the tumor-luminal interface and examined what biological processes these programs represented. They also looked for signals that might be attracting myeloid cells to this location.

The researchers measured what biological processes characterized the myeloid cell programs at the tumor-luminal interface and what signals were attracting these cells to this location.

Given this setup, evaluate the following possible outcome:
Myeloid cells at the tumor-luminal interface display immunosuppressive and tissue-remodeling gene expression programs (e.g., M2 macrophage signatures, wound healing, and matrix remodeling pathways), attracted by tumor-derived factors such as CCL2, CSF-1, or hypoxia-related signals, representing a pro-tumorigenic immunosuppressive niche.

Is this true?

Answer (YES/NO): NO